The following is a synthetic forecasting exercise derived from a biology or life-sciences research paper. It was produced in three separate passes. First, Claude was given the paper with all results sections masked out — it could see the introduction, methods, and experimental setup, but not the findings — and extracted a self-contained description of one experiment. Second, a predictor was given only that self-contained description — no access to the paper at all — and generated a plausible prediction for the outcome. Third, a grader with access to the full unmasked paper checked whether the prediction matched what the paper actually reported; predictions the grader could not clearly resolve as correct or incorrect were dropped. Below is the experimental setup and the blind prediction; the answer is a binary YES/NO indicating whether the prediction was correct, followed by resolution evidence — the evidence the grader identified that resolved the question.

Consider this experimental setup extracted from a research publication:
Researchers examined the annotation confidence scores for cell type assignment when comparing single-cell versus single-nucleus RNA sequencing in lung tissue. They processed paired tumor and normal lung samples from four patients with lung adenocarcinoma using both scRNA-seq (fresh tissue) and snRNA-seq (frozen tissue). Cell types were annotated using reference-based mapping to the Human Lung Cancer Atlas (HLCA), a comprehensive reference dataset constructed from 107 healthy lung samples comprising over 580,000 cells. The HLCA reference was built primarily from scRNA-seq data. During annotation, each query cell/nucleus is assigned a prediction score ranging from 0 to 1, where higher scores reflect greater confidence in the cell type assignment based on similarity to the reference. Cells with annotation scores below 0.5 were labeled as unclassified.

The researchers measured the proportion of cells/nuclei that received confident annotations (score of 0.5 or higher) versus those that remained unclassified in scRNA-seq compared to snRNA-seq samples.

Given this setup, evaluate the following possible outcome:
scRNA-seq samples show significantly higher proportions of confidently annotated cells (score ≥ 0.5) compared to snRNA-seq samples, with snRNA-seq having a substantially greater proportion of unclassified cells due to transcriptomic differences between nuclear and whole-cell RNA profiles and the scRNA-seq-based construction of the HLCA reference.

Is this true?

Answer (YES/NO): YES